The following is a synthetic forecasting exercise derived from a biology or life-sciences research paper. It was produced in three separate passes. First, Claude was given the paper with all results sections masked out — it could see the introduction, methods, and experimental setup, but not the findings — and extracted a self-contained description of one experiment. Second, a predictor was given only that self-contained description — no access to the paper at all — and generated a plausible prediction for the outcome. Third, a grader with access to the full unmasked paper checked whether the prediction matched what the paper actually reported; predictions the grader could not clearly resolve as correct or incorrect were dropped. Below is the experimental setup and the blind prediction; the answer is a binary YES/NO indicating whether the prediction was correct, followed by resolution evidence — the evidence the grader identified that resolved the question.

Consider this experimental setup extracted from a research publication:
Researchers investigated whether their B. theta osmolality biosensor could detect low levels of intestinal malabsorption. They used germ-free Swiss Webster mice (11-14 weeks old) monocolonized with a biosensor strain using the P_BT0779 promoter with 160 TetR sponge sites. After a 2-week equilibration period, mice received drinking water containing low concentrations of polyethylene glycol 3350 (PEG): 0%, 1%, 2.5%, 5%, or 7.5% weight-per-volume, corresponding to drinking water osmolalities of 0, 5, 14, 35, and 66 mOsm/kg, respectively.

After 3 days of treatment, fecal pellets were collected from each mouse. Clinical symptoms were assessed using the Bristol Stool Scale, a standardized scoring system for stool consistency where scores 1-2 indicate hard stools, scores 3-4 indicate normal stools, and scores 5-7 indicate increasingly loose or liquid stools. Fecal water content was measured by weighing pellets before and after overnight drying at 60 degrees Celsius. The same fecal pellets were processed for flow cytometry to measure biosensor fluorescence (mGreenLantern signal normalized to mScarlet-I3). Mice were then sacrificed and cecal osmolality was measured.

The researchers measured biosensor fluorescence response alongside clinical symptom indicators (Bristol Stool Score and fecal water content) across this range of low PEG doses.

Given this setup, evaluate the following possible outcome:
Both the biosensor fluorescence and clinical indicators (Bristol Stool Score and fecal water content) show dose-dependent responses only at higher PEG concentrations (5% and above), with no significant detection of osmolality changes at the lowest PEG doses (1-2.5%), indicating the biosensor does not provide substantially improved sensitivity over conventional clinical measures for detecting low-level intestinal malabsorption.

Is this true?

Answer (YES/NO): NO